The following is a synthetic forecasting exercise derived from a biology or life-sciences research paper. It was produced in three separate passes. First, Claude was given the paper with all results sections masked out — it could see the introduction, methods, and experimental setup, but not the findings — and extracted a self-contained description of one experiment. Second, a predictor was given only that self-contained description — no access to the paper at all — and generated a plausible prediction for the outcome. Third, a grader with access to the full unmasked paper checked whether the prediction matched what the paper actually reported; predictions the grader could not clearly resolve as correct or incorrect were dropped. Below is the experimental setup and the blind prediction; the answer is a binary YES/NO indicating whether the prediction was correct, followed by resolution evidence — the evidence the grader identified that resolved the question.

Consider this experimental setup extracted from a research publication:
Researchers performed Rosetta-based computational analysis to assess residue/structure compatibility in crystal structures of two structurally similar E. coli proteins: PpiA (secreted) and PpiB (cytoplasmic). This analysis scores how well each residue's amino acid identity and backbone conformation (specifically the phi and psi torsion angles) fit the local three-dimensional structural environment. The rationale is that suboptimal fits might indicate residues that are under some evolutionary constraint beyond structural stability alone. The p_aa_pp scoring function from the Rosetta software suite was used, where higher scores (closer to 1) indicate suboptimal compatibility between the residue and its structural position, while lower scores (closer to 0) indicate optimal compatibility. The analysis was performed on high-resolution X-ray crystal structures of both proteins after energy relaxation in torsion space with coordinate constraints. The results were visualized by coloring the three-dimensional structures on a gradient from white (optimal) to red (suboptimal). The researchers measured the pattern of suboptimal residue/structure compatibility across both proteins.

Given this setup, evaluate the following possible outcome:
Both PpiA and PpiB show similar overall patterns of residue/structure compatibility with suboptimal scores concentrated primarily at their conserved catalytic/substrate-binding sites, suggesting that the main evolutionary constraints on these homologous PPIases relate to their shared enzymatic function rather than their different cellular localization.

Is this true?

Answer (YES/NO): NO